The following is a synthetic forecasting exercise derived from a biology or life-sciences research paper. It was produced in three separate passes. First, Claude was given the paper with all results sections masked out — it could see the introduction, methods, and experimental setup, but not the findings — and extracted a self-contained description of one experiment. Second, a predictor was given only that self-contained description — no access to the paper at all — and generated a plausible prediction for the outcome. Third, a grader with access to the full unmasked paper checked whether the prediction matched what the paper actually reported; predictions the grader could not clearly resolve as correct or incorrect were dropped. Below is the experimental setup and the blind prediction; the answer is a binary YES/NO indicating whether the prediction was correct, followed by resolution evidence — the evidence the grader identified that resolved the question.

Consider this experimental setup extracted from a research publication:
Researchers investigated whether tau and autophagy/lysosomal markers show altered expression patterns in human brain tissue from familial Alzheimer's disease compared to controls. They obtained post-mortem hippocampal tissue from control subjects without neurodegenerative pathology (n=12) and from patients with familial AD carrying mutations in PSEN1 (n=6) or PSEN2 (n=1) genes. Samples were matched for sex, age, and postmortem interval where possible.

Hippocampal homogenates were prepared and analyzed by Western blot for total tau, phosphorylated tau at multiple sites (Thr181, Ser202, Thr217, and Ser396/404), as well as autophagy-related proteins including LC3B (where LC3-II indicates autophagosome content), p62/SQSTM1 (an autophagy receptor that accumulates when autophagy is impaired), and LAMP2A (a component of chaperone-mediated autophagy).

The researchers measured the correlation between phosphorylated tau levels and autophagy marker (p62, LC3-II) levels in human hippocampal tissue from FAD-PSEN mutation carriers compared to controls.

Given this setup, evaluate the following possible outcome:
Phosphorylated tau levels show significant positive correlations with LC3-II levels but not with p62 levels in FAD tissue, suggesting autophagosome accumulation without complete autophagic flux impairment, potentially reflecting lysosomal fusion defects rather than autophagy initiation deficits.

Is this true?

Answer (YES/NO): NO